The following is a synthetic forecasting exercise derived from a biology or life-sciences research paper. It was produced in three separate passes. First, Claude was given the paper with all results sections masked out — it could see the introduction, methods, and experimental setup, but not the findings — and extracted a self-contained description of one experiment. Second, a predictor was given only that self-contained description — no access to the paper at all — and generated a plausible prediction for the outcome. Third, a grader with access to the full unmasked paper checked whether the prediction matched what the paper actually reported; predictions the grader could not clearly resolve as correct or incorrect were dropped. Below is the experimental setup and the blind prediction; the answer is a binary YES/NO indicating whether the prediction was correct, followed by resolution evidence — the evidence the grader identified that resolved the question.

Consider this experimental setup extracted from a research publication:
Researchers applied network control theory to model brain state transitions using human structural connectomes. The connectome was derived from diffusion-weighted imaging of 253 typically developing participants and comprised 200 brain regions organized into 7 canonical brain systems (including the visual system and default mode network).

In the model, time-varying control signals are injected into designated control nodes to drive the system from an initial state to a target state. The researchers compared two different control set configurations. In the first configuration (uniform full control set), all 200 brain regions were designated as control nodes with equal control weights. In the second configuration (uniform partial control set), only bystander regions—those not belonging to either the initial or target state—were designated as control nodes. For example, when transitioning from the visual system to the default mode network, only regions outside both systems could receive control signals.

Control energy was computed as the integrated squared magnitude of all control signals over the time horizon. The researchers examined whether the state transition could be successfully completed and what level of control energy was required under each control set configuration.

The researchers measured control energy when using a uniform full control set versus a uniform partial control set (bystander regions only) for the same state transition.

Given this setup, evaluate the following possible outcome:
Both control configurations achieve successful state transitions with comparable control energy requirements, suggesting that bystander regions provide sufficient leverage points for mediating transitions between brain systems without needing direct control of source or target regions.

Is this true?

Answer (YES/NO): NO